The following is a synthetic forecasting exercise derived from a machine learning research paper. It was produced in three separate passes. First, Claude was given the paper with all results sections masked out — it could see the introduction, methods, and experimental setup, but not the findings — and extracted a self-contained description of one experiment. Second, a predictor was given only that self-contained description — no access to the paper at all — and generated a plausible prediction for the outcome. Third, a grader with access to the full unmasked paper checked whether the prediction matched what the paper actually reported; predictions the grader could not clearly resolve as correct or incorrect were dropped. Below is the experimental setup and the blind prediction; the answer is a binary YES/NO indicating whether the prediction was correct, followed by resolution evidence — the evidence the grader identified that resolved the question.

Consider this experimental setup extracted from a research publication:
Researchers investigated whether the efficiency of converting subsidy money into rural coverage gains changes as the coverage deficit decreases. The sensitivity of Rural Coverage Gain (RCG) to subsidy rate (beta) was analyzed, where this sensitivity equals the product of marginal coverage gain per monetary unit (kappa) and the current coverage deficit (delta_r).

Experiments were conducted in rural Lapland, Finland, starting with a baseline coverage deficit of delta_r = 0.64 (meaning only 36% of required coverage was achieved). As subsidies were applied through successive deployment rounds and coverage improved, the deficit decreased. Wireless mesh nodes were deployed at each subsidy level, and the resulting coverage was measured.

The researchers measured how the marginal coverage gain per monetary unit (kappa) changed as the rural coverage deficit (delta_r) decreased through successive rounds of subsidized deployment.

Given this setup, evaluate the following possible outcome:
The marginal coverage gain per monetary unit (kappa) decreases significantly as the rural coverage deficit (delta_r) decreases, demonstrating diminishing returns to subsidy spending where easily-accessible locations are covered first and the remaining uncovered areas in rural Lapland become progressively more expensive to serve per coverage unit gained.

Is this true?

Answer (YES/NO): NO